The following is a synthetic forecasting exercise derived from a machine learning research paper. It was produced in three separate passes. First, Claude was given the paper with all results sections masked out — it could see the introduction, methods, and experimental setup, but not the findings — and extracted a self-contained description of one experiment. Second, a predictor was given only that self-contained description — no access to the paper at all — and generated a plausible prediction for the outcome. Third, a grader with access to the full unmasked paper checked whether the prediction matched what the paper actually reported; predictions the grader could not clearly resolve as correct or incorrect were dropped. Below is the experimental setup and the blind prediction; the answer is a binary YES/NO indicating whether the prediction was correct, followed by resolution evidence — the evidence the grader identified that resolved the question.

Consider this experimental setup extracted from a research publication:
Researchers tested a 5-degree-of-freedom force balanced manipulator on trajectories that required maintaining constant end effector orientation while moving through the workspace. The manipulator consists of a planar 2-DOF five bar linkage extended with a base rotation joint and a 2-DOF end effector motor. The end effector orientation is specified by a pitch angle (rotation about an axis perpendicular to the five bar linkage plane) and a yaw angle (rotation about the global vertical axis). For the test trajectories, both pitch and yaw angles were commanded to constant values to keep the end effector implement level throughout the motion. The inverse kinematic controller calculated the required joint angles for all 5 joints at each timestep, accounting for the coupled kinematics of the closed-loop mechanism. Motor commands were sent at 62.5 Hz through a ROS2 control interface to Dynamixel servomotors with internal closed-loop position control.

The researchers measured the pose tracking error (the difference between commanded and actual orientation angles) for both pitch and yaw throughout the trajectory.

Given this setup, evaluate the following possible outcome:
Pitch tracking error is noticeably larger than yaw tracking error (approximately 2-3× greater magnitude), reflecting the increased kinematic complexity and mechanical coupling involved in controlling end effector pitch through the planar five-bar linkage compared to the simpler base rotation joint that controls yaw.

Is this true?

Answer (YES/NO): NO